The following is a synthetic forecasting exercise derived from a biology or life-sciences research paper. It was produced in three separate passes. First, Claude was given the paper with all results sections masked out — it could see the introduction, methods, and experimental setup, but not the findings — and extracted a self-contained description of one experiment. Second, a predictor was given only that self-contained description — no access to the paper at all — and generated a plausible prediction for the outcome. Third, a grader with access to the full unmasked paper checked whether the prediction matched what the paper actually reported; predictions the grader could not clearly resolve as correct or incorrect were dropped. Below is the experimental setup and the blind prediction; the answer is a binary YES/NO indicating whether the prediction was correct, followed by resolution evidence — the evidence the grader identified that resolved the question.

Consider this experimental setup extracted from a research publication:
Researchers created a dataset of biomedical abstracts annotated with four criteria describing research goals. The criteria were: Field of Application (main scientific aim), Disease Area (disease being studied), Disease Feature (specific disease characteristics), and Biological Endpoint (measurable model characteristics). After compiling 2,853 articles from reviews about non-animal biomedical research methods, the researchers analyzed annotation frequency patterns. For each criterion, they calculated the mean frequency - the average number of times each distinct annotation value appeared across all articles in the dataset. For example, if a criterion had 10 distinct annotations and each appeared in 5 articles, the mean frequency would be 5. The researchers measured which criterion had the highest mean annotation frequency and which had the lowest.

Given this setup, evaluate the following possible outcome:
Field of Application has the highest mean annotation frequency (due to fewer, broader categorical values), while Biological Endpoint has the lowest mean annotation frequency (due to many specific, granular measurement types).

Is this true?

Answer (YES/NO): YES